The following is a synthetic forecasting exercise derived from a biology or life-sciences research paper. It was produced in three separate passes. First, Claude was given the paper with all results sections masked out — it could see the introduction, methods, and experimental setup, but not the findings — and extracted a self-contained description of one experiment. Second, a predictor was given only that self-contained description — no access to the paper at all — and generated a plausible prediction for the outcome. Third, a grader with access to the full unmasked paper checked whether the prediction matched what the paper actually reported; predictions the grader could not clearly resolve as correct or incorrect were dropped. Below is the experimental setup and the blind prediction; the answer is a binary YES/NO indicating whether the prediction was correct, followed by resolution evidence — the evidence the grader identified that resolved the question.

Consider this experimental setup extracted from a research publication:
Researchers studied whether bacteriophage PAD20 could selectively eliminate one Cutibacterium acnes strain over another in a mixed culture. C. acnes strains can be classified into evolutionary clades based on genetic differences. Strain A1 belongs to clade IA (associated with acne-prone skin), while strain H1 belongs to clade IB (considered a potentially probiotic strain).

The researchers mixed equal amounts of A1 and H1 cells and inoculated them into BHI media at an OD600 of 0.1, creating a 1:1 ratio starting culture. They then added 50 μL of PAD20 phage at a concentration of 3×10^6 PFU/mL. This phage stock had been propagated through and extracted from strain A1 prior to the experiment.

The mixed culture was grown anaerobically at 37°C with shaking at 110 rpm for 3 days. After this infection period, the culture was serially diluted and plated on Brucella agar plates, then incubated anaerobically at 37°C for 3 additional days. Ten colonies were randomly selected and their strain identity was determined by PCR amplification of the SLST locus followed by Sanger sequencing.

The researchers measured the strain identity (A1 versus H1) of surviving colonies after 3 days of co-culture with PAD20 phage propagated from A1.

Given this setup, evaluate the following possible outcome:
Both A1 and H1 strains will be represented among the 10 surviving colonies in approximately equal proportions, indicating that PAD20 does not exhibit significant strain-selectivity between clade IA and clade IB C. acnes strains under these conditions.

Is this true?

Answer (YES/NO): NO